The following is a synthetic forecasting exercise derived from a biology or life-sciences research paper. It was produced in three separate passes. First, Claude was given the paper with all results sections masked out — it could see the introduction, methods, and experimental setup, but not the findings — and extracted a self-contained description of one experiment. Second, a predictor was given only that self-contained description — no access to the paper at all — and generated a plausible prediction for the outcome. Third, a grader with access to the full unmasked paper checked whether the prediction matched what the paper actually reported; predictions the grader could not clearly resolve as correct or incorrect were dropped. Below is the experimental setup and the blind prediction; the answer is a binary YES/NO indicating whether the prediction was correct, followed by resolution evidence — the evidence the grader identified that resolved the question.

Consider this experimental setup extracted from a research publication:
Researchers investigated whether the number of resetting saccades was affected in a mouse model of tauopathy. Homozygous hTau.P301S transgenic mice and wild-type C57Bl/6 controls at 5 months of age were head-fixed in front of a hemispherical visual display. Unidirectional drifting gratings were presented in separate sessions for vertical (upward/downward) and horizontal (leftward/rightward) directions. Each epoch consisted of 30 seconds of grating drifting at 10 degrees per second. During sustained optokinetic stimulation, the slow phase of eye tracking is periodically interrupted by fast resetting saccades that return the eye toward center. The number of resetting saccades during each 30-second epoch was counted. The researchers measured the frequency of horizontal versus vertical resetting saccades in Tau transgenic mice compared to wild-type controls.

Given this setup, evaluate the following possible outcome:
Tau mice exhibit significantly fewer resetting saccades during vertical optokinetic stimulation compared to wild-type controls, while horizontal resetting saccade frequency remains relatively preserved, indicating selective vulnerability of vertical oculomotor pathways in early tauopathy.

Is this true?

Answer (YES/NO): YES